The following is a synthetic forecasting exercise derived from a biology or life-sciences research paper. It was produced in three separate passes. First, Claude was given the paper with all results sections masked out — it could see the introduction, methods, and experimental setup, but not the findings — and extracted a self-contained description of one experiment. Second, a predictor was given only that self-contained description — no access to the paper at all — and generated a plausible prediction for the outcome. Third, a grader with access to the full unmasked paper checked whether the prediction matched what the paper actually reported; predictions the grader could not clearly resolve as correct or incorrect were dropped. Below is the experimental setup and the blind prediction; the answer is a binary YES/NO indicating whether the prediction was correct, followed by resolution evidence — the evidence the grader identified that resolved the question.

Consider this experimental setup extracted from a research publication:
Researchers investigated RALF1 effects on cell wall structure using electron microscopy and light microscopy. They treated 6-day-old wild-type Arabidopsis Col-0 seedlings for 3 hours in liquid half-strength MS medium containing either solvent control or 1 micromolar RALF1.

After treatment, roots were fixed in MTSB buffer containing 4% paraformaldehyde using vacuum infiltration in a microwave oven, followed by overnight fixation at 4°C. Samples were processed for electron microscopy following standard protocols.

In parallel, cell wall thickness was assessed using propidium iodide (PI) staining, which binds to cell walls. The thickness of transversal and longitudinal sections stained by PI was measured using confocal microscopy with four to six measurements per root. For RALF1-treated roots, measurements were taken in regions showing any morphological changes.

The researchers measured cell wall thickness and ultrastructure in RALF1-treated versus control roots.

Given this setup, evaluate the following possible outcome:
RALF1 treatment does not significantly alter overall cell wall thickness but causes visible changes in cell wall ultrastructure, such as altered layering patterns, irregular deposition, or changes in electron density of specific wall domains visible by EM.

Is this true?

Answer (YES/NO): NO